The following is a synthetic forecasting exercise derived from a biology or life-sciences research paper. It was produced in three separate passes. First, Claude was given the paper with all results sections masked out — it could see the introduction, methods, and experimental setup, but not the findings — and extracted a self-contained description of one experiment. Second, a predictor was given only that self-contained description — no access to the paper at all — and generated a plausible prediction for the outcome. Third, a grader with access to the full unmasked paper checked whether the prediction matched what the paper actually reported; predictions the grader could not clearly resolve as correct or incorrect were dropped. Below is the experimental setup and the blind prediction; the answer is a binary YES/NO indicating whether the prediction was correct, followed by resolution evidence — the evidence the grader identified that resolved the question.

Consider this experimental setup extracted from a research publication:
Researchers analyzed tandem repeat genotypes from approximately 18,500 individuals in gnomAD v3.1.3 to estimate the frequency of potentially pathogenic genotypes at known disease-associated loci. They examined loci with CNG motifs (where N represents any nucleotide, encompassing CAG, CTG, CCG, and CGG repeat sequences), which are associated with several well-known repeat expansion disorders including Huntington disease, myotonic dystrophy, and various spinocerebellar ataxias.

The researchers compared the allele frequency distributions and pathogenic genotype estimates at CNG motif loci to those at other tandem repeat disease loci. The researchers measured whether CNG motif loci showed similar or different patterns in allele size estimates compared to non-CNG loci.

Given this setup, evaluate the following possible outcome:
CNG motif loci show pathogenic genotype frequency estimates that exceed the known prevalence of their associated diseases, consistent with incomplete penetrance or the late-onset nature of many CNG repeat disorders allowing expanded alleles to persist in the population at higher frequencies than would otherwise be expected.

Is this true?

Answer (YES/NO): NO